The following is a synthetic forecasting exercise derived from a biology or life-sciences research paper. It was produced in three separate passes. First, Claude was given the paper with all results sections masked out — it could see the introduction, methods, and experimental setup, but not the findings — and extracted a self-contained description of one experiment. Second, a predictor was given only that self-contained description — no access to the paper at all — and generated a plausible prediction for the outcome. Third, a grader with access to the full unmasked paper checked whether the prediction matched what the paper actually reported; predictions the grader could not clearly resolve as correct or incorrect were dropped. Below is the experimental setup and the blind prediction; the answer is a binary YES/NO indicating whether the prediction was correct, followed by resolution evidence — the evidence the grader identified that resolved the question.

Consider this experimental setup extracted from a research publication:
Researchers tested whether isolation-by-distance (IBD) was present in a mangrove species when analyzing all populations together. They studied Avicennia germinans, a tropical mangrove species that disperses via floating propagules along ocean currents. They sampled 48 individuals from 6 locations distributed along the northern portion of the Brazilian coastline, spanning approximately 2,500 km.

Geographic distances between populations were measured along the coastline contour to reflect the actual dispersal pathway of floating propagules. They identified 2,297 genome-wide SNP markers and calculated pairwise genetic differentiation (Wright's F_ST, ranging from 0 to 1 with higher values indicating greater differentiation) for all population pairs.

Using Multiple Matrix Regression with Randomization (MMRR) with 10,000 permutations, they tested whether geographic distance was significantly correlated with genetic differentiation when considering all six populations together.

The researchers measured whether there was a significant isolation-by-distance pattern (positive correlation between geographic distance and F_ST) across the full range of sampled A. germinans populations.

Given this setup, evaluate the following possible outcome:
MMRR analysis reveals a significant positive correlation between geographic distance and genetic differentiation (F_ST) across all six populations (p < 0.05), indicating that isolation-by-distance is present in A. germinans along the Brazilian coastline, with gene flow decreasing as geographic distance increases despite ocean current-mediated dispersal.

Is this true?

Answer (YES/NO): YES